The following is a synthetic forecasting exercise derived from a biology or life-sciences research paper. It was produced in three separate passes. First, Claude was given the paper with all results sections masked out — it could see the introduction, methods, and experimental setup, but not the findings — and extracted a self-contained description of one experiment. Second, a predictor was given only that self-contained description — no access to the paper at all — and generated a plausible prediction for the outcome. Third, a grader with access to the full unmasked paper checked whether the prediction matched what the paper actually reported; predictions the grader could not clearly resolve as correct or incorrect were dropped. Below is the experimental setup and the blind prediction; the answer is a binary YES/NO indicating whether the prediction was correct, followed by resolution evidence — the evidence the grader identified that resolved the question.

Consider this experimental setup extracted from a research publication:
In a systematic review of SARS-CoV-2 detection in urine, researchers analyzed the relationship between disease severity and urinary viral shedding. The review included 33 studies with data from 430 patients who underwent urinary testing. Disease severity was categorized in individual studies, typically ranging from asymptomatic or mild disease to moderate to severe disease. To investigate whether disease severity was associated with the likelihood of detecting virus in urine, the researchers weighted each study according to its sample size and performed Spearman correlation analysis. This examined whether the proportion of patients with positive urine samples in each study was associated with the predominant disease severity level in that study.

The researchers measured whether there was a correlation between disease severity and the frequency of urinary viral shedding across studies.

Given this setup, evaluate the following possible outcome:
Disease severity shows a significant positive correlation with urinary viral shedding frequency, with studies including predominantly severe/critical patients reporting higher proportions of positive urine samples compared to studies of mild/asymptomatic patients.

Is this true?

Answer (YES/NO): YES